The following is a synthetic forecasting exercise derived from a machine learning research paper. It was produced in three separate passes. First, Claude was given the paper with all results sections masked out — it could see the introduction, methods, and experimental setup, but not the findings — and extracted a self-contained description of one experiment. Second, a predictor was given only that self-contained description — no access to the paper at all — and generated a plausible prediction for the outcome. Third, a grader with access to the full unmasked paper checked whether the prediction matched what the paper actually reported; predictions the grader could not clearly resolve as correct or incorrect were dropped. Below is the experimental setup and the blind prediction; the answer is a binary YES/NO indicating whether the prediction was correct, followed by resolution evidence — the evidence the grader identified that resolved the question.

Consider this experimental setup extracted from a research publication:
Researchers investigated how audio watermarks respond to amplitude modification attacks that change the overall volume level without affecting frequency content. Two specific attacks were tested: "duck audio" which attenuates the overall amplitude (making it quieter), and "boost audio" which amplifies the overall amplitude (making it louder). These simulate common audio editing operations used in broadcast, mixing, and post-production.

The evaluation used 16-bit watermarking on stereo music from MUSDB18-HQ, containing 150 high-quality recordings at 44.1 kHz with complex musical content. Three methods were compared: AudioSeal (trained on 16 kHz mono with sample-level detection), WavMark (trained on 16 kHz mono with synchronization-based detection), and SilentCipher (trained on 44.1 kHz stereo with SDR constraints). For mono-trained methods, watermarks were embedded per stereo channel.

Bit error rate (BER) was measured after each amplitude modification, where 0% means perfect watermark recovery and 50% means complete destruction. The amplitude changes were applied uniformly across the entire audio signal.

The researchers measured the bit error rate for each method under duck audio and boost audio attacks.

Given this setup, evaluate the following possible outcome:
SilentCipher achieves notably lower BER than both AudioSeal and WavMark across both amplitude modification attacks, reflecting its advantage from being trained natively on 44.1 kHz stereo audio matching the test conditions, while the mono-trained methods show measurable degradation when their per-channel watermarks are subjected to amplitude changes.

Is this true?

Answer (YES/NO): YES